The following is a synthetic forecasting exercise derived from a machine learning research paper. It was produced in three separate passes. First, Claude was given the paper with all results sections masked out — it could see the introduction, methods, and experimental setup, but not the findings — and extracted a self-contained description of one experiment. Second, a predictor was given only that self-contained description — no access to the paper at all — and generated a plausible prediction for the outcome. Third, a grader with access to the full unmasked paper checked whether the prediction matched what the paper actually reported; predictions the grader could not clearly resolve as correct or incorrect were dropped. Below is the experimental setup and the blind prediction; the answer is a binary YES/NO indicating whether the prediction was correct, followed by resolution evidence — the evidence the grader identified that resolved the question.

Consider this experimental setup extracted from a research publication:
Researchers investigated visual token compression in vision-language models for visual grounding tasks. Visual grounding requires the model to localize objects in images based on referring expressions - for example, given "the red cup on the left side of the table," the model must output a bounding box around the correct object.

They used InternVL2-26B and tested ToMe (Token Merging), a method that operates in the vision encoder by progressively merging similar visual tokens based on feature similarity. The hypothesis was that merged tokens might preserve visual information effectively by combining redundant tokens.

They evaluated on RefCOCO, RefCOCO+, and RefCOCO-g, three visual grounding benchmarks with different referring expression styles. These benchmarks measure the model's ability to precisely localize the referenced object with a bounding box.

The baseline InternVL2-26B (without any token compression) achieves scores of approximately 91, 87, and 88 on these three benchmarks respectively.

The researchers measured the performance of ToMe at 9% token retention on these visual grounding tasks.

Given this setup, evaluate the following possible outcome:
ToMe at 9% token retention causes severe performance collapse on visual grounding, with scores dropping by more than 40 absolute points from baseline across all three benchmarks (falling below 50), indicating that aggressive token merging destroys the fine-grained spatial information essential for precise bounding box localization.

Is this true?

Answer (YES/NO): YES